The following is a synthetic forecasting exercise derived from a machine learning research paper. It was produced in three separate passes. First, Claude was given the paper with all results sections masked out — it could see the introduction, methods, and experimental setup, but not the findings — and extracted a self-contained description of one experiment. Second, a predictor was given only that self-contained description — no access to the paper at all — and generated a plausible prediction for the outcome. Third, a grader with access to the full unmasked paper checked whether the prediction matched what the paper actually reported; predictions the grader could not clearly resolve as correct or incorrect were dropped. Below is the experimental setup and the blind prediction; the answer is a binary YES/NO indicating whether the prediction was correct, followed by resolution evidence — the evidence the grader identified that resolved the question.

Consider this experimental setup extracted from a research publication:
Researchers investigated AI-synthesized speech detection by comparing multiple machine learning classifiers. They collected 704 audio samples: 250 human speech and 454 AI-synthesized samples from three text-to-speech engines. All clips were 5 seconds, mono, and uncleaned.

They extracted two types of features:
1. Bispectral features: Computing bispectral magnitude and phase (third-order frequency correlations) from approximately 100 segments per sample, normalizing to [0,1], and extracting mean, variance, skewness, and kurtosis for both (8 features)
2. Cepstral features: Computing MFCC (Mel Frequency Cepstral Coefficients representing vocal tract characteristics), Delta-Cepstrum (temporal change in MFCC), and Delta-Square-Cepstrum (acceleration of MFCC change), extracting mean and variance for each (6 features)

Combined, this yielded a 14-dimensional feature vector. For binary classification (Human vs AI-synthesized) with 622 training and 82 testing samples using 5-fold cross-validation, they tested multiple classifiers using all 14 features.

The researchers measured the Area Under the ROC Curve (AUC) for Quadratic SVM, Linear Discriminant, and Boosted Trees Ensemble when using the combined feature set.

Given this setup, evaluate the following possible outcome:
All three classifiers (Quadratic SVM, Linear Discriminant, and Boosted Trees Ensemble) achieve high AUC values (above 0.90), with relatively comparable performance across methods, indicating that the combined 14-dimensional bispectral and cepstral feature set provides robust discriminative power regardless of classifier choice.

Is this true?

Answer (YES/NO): YES